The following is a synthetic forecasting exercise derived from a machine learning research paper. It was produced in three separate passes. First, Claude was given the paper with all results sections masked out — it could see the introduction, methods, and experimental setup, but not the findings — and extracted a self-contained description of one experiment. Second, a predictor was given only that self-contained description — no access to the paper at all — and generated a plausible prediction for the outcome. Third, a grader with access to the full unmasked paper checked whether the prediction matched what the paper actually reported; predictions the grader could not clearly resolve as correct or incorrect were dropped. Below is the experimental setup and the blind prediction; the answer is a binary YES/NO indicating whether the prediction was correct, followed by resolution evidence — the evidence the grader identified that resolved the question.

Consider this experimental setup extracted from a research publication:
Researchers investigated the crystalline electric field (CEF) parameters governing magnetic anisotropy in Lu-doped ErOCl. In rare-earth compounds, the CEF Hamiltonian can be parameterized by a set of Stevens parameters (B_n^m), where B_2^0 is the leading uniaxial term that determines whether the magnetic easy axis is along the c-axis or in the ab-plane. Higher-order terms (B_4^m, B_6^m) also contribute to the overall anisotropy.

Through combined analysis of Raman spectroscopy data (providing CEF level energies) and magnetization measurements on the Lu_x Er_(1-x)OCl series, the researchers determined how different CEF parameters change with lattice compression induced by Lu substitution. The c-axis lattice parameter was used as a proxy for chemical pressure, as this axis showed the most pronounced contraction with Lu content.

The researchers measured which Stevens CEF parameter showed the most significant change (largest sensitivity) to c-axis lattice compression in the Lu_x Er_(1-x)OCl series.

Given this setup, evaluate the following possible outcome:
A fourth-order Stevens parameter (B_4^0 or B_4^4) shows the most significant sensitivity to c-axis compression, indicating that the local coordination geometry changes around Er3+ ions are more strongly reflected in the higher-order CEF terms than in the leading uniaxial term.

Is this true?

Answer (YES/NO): NO